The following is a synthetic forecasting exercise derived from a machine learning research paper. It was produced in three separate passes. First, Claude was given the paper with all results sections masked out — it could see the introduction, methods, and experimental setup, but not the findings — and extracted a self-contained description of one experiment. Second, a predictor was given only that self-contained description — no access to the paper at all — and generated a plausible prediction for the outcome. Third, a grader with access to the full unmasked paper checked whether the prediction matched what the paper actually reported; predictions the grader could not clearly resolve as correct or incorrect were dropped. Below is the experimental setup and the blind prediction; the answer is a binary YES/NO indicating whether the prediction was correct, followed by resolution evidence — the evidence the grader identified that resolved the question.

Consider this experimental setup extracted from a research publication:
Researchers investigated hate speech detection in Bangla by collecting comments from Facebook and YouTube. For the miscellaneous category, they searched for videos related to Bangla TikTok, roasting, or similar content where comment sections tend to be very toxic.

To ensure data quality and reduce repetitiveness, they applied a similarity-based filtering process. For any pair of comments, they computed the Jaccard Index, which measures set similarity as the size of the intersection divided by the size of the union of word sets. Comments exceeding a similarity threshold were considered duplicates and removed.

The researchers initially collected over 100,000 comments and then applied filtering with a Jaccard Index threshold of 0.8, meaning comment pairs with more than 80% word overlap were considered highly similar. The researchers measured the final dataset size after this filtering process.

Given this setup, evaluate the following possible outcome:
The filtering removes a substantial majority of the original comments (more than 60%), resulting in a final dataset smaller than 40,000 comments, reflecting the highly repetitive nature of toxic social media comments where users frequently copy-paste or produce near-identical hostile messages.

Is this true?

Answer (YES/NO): NO